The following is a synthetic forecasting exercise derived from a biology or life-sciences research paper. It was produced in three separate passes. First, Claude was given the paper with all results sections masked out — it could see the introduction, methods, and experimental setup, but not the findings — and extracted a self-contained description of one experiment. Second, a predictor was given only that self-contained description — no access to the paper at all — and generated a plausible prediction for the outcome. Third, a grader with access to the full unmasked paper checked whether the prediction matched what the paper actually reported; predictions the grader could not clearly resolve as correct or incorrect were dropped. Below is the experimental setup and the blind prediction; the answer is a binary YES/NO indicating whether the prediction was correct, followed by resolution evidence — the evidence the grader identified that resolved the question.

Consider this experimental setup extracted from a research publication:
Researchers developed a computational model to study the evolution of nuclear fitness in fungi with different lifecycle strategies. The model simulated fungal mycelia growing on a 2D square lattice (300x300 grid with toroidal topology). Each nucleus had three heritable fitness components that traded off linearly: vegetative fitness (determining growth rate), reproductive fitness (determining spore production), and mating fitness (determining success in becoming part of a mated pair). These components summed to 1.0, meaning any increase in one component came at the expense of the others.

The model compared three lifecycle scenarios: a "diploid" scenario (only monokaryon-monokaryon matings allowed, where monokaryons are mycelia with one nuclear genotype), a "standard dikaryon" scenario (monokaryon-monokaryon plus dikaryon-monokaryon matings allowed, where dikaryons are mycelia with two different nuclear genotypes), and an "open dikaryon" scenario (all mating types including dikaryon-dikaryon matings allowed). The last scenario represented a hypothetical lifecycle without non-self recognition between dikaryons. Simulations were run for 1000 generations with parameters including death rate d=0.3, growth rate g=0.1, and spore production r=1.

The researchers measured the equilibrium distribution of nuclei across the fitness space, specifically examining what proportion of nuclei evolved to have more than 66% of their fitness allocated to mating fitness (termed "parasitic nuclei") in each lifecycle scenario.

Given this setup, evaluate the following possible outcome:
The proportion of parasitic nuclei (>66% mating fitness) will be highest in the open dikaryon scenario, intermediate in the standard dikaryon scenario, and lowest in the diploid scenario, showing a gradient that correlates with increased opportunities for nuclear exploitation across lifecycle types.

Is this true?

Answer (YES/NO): YES